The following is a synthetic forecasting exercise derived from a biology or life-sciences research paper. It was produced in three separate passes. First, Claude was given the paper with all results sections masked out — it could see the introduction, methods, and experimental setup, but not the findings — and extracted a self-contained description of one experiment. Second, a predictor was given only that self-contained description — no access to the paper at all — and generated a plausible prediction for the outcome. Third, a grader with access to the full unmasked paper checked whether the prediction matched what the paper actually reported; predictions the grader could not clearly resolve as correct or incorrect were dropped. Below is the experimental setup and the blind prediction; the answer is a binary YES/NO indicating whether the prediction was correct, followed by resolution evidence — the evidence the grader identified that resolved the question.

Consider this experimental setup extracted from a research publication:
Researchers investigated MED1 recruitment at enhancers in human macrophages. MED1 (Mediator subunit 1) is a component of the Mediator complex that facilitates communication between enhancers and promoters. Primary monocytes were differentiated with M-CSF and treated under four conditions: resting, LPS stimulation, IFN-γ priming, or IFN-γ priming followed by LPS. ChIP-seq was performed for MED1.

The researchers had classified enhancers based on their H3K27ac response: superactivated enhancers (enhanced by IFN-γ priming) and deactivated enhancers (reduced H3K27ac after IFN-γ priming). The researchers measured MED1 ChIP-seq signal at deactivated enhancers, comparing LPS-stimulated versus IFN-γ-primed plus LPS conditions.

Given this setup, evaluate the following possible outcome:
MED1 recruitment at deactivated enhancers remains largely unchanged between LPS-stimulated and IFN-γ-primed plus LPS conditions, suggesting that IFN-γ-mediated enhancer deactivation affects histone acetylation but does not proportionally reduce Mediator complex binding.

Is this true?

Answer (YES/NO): NO